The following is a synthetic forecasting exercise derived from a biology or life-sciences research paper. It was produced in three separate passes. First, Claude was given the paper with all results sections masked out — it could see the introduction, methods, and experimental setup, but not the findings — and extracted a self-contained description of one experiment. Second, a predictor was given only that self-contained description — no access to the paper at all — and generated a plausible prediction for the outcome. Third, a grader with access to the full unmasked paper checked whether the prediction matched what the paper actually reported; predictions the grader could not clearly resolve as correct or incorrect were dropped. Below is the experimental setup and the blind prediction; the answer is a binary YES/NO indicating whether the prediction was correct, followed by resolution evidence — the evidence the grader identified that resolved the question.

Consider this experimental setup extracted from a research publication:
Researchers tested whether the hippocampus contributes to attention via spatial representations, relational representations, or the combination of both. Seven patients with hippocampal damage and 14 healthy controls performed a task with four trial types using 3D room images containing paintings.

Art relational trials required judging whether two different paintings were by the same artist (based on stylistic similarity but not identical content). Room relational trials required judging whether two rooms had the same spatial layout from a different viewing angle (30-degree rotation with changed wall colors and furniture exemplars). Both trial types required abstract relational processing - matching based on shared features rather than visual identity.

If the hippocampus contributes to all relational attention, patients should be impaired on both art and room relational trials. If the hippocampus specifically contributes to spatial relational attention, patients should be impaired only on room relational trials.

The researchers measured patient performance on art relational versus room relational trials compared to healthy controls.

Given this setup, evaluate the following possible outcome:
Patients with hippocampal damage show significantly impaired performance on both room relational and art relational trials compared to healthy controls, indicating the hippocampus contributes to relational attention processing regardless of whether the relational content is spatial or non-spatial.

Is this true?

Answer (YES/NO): NO